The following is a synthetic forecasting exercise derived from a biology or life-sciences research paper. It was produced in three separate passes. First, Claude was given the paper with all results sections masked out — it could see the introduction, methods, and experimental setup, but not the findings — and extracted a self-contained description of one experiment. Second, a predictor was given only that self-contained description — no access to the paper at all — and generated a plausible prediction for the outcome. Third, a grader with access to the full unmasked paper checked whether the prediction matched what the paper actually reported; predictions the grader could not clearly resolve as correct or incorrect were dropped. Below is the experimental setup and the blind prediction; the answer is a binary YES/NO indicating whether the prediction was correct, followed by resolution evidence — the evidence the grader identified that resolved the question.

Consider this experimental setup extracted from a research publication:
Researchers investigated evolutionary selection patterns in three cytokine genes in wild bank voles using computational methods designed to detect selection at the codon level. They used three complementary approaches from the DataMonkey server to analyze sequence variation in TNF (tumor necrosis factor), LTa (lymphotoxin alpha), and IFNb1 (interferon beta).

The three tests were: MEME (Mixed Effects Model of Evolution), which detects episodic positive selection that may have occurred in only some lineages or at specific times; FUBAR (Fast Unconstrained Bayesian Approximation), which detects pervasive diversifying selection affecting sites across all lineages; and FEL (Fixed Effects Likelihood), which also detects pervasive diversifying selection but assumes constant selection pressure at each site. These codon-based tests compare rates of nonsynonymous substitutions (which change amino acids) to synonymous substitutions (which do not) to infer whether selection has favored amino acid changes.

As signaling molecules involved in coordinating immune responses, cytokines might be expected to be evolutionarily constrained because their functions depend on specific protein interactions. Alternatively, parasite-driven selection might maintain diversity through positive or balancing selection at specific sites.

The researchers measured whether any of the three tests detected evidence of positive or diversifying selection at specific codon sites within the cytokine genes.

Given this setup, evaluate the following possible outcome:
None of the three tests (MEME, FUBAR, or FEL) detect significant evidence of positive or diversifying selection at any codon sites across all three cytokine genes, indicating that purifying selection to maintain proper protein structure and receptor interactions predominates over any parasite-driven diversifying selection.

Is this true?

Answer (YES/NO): NO